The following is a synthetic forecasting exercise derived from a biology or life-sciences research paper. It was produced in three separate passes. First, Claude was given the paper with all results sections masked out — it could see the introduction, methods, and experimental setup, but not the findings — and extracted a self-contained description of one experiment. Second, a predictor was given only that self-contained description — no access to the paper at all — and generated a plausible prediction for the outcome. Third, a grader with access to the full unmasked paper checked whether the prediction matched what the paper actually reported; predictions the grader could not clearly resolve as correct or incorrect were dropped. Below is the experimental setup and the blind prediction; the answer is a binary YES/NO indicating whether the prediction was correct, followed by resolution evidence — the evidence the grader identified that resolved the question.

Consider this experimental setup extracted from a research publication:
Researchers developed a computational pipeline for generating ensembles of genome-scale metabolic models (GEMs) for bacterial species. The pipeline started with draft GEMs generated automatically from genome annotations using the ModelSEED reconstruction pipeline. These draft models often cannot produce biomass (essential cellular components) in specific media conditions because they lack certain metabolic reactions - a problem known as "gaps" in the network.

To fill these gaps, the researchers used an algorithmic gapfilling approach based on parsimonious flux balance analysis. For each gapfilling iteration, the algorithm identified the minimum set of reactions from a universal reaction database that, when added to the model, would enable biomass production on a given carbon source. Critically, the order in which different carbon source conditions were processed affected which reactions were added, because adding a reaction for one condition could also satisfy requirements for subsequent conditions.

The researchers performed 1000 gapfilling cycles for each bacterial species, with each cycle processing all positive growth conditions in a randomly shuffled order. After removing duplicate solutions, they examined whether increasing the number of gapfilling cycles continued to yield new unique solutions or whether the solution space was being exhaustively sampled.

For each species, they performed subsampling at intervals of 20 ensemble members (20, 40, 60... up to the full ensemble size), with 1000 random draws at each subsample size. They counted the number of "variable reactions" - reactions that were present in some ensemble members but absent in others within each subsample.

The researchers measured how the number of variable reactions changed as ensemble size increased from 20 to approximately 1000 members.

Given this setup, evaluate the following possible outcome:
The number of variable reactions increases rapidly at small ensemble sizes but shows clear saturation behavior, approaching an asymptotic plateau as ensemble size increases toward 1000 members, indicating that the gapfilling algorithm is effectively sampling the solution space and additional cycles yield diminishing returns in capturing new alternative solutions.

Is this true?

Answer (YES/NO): YES